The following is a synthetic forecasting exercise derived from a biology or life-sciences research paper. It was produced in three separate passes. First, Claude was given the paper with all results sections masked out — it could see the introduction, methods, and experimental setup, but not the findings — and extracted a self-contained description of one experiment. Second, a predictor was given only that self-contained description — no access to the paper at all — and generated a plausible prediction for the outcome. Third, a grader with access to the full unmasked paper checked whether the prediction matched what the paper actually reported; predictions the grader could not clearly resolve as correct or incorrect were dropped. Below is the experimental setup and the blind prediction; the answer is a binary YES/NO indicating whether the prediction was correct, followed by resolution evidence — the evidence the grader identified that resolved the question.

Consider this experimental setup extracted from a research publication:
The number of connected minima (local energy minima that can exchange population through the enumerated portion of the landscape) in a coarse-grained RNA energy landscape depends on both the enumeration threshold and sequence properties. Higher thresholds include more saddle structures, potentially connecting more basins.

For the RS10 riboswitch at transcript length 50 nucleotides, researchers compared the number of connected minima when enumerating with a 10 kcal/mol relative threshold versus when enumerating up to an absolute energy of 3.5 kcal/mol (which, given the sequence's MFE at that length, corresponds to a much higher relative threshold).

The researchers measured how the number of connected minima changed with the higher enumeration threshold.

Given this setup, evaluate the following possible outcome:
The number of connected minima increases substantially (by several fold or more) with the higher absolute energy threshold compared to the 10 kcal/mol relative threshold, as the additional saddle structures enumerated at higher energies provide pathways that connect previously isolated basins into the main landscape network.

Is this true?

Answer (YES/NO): YES